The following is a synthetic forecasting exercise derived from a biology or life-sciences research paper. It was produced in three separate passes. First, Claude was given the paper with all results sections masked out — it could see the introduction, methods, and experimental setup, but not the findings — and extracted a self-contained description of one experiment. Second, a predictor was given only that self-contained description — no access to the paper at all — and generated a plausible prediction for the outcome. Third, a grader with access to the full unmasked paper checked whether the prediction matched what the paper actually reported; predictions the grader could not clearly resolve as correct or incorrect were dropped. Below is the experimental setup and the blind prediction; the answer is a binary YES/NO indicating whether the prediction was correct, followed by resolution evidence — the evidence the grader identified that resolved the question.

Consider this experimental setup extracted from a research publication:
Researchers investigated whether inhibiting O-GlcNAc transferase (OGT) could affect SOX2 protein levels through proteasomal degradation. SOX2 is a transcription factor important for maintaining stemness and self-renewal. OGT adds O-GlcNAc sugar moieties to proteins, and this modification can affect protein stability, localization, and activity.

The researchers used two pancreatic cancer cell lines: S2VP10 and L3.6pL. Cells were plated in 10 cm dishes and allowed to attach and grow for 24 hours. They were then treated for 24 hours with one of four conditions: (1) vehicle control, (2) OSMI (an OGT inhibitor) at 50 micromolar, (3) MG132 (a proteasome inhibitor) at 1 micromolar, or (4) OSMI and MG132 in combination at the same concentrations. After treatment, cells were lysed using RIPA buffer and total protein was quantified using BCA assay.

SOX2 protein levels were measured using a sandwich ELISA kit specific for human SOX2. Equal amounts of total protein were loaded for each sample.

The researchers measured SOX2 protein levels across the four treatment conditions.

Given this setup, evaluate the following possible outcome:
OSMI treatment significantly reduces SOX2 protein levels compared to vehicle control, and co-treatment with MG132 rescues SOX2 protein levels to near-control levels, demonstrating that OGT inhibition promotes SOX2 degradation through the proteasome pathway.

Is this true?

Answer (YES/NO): YES